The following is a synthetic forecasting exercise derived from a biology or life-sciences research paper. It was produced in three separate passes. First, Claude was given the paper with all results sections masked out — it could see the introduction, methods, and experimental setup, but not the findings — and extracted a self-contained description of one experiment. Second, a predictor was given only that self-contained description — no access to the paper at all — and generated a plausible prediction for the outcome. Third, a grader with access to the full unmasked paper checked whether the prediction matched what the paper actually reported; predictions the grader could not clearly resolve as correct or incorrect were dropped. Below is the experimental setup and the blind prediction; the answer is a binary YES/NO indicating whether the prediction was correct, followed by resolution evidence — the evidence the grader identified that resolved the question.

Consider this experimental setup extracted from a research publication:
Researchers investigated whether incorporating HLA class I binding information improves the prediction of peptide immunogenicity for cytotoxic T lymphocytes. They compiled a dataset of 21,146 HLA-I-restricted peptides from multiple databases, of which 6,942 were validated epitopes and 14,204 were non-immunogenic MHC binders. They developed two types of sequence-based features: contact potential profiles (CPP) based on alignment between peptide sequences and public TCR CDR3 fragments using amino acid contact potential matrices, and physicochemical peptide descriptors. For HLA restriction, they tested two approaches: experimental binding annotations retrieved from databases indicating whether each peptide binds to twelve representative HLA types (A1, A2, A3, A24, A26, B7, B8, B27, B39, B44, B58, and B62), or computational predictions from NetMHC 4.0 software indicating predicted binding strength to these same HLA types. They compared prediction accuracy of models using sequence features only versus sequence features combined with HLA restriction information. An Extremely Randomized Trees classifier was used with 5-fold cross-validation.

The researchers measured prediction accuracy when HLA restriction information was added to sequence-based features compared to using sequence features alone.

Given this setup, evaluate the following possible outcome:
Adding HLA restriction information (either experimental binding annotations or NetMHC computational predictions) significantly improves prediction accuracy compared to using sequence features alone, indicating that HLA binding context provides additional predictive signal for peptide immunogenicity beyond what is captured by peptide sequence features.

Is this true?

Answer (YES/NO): YES